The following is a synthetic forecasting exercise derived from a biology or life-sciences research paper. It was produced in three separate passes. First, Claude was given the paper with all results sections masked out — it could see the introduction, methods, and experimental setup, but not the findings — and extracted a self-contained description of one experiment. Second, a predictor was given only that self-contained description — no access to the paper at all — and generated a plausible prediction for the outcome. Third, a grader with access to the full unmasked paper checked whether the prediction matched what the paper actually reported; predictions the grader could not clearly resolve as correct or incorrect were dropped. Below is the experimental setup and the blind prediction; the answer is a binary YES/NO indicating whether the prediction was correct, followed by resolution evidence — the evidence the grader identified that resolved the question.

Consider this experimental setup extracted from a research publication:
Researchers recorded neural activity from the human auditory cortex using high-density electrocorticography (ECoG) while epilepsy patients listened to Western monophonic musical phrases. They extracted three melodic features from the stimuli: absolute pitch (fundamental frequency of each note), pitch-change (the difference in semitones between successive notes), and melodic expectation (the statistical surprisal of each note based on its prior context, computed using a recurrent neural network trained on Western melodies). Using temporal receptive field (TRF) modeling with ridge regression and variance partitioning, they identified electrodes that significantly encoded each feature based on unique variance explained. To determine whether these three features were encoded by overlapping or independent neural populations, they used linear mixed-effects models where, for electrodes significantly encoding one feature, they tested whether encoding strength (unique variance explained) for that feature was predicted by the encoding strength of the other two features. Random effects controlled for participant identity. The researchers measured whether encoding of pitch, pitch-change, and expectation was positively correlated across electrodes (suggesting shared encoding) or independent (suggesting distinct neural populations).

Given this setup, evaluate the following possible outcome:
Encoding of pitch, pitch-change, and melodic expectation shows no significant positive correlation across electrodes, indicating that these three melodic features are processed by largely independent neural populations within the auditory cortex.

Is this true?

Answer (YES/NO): YES